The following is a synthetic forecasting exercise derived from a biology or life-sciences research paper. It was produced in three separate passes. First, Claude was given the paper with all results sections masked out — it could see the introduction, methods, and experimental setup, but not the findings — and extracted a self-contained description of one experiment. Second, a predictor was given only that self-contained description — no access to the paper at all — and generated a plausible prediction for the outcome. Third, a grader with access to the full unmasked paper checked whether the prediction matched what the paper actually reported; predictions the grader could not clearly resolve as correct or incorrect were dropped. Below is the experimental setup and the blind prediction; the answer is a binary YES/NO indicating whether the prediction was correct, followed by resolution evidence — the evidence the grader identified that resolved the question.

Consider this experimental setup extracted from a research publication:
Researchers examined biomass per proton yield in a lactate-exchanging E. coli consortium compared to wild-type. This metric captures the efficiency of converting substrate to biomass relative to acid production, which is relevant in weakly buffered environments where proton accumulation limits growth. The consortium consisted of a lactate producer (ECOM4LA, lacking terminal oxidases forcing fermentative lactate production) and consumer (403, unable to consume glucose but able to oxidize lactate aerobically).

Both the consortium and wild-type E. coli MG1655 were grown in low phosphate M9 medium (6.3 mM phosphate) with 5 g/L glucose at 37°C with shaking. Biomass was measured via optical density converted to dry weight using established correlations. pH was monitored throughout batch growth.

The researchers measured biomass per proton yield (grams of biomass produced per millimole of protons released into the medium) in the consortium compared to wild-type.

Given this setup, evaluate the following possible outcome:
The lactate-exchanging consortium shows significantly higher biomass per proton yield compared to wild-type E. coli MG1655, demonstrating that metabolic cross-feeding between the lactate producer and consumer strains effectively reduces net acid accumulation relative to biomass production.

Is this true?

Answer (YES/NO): YES